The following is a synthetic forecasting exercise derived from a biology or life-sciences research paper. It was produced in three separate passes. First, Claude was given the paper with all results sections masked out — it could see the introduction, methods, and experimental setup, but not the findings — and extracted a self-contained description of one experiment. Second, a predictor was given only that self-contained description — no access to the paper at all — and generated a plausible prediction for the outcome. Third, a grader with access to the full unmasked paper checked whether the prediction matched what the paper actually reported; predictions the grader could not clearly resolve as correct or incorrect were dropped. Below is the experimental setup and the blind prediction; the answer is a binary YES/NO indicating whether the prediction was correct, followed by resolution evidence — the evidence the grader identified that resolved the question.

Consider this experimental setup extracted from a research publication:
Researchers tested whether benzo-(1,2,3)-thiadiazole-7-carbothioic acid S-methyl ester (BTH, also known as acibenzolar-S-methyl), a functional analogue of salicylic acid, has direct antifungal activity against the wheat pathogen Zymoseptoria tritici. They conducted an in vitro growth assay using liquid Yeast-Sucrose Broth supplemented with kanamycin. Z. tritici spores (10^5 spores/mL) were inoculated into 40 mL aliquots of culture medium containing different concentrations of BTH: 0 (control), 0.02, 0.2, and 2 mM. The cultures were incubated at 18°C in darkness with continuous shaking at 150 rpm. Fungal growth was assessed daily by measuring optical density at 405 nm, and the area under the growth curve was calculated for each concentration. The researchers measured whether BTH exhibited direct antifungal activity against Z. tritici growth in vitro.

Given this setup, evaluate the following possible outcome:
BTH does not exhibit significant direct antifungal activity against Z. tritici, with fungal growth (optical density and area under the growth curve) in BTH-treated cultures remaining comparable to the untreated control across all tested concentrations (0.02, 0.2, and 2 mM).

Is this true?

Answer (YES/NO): YES